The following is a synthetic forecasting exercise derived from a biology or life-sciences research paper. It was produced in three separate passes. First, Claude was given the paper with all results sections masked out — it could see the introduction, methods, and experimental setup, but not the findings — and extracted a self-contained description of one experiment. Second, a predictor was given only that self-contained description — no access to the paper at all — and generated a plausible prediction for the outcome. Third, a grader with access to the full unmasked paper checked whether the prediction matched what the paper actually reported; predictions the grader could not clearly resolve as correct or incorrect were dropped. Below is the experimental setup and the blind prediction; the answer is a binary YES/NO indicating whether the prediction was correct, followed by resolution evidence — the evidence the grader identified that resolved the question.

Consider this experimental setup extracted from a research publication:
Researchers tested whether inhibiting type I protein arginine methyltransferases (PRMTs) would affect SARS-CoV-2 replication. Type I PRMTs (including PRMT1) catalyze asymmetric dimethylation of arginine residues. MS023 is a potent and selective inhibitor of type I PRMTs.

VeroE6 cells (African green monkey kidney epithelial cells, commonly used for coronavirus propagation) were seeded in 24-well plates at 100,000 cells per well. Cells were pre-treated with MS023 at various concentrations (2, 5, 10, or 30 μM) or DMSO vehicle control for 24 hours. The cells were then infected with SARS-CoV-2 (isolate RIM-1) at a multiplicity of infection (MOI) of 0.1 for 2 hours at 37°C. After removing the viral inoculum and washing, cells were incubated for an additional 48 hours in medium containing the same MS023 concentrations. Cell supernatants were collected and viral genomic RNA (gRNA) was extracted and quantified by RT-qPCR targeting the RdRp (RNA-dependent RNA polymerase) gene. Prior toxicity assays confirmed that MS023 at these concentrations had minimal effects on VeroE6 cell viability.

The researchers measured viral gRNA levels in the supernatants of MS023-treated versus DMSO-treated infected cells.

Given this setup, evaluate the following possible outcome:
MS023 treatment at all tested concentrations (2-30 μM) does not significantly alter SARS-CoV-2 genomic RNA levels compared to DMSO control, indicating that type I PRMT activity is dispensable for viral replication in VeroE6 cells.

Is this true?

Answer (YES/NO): NO